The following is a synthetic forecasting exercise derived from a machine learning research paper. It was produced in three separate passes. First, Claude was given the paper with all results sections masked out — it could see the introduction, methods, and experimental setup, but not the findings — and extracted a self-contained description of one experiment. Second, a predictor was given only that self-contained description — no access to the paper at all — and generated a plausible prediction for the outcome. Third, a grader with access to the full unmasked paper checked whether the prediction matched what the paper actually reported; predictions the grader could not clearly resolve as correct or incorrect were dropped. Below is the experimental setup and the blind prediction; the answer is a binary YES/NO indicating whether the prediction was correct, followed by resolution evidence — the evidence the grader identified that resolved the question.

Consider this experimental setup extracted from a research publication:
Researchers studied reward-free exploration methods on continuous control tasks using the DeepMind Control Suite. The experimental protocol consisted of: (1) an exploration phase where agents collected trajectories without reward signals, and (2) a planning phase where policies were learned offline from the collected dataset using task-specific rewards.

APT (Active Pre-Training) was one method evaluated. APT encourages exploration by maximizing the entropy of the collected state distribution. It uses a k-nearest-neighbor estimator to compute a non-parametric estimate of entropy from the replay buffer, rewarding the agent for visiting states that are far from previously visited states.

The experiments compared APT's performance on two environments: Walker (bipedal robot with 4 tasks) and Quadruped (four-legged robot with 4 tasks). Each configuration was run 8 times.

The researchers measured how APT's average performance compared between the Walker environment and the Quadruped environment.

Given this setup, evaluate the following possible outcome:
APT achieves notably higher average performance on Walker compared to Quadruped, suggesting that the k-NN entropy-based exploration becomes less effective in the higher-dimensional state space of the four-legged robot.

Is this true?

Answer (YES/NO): NO